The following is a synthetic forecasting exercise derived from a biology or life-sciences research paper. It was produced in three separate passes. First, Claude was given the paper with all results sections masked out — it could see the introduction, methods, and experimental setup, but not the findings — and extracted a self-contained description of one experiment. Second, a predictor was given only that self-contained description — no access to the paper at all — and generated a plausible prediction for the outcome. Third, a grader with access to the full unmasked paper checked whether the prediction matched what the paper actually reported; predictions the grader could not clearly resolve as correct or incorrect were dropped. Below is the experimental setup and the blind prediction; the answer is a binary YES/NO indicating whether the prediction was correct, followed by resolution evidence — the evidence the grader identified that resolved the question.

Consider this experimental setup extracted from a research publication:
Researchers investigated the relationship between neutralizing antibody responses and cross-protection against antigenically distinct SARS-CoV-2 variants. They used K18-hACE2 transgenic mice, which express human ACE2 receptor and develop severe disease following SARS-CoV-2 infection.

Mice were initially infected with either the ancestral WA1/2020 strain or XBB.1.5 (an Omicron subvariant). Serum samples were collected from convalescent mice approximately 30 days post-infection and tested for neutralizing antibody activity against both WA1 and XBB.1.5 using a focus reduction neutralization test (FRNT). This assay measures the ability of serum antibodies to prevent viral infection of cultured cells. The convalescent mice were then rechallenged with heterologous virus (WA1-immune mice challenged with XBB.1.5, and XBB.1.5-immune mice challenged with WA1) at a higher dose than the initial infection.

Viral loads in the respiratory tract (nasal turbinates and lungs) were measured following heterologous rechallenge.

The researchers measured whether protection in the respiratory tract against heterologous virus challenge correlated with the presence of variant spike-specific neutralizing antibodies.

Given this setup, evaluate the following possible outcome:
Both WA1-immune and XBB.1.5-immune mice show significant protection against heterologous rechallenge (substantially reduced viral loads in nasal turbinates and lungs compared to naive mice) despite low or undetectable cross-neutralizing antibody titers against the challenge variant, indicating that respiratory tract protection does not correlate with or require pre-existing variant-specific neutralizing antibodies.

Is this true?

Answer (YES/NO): YES